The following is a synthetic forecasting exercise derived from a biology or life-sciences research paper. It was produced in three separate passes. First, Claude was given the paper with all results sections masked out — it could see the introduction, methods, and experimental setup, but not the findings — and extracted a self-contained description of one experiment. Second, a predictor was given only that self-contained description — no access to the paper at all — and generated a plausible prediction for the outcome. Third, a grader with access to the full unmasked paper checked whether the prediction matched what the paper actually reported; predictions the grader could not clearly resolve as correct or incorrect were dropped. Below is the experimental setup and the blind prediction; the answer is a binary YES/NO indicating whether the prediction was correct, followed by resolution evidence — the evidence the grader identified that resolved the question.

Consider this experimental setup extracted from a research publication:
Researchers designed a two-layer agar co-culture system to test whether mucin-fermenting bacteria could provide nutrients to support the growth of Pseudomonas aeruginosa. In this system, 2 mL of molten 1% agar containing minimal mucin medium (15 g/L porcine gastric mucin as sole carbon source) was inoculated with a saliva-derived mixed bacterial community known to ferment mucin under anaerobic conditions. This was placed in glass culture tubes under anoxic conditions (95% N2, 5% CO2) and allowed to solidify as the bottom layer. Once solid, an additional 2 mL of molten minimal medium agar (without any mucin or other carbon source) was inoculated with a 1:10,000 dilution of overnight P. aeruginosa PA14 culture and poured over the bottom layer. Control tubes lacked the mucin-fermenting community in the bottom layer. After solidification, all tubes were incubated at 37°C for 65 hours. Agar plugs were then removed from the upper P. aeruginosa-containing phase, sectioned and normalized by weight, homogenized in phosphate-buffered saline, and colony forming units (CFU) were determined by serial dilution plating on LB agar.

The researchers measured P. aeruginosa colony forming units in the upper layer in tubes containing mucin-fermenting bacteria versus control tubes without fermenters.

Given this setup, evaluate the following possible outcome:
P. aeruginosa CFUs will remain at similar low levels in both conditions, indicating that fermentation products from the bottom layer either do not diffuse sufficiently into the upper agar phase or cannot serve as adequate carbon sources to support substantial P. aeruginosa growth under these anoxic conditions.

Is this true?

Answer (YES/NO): NO